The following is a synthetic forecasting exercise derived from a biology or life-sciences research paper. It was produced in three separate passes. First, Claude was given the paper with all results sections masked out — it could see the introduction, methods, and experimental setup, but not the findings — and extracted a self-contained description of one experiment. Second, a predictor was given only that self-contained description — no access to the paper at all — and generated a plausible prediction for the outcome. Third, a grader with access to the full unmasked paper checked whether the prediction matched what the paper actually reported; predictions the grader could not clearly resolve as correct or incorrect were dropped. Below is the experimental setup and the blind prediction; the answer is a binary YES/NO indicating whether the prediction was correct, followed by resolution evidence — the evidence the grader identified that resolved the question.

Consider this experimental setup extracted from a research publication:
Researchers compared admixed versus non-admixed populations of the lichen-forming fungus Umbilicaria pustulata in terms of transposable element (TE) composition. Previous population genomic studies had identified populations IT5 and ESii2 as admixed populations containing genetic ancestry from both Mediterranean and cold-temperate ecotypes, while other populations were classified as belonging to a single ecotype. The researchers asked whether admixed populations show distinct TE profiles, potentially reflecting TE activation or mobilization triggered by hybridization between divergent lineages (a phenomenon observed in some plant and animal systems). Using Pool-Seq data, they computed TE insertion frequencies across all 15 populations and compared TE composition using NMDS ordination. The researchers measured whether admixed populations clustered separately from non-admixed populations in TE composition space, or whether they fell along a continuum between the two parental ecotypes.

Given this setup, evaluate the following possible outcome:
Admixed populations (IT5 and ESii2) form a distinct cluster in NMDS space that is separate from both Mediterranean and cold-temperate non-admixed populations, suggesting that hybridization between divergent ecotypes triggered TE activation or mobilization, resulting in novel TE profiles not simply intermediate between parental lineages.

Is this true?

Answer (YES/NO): NO